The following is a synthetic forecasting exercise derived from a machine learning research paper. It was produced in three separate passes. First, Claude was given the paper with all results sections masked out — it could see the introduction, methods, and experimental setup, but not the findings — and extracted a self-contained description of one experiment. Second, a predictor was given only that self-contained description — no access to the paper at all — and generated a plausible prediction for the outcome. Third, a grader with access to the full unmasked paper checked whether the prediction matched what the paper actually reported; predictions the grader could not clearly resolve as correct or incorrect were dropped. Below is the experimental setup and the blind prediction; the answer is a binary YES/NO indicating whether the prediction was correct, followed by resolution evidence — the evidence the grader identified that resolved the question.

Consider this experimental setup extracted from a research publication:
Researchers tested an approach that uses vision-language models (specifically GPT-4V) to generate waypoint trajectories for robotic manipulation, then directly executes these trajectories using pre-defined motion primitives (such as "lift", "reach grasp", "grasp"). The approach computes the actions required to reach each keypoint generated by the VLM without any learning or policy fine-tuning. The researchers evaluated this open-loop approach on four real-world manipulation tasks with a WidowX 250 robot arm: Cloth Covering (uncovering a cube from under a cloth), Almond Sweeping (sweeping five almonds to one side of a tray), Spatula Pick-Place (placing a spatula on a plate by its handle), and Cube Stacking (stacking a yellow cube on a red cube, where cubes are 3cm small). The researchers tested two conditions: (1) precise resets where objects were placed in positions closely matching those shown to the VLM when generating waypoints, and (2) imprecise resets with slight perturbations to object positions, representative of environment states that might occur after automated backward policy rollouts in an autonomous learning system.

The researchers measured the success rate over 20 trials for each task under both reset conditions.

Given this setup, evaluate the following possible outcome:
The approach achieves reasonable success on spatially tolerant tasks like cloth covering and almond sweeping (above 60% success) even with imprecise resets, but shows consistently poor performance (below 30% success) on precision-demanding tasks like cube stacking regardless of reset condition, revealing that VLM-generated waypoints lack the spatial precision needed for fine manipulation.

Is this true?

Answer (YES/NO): NO